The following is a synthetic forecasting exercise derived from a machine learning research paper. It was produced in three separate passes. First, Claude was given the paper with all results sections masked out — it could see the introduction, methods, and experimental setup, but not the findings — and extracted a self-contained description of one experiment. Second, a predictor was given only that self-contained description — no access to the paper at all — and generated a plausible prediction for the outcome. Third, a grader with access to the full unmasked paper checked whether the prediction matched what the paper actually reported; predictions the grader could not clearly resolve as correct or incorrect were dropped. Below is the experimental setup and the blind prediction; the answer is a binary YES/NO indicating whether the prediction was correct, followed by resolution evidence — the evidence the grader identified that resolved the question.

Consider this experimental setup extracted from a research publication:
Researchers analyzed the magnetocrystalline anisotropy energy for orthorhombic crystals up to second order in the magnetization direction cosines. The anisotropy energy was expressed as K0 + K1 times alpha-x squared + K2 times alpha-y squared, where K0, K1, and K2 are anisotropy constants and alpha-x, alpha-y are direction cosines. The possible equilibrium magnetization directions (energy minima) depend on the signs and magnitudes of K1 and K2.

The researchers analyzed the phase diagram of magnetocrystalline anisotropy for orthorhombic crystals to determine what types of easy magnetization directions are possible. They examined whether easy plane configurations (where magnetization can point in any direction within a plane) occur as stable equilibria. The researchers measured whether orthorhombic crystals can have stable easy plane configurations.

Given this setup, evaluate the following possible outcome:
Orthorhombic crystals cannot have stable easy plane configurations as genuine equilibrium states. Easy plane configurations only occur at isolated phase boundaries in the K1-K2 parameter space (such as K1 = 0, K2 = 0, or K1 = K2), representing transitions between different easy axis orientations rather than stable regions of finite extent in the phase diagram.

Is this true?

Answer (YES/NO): YES